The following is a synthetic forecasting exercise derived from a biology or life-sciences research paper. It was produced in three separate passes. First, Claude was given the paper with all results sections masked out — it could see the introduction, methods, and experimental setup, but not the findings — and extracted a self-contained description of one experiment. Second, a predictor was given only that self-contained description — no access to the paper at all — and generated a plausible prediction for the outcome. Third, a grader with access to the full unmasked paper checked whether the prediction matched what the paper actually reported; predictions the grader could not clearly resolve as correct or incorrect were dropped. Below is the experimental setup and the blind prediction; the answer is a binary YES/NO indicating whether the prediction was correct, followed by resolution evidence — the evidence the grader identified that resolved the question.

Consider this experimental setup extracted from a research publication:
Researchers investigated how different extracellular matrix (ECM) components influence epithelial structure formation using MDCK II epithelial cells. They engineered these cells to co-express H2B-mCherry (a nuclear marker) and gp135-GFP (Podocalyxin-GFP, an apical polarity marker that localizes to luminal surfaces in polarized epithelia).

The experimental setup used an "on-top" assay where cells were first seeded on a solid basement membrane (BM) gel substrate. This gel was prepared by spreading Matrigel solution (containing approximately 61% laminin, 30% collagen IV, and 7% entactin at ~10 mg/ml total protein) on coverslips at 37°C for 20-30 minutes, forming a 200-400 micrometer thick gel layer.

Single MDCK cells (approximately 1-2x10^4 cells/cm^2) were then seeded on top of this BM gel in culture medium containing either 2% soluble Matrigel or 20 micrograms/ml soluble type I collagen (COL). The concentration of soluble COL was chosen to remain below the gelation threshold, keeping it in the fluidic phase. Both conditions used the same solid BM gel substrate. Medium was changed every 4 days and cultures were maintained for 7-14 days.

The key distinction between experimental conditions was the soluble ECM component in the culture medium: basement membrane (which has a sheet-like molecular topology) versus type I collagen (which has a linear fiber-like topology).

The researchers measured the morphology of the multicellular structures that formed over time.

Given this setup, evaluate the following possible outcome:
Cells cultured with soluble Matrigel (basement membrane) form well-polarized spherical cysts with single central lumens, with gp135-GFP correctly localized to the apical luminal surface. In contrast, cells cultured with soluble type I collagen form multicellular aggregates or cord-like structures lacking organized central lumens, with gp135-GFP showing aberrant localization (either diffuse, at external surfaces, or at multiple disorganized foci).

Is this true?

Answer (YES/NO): NO